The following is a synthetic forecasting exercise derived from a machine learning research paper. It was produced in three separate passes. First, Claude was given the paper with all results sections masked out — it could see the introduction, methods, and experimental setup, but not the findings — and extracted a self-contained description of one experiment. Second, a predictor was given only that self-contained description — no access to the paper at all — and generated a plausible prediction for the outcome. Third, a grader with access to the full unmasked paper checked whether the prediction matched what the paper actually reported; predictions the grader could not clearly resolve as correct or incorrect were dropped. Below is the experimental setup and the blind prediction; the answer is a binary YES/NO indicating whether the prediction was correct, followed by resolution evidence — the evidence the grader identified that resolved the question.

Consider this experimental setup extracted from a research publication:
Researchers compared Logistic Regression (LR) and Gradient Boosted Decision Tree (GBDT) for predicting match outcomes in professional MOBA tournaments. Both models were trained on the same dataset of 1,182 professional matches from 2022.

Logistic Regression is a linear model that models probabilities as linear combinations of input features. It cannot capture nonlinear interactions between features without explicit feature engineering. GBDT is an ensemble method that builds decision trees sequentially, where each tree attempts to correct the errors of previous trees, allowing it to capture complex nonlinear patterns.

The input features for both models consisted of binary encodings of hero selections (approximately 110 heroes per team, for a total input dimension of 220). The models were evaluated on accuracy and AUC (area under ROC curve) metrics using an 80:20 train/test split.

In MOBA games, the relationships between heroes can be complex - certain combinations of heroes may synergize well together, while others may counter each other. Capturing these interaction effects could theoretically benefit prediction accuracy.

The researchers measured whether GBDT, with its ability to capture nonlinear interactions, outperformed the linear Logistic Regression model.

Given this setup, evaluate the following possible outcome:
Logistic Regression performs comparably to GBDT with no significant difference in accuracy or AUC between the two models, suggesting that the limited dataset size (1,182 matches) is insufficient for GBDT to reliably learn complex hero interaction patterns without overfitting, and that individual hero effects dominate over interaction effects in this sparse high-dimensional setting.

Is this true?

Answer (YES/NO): NO